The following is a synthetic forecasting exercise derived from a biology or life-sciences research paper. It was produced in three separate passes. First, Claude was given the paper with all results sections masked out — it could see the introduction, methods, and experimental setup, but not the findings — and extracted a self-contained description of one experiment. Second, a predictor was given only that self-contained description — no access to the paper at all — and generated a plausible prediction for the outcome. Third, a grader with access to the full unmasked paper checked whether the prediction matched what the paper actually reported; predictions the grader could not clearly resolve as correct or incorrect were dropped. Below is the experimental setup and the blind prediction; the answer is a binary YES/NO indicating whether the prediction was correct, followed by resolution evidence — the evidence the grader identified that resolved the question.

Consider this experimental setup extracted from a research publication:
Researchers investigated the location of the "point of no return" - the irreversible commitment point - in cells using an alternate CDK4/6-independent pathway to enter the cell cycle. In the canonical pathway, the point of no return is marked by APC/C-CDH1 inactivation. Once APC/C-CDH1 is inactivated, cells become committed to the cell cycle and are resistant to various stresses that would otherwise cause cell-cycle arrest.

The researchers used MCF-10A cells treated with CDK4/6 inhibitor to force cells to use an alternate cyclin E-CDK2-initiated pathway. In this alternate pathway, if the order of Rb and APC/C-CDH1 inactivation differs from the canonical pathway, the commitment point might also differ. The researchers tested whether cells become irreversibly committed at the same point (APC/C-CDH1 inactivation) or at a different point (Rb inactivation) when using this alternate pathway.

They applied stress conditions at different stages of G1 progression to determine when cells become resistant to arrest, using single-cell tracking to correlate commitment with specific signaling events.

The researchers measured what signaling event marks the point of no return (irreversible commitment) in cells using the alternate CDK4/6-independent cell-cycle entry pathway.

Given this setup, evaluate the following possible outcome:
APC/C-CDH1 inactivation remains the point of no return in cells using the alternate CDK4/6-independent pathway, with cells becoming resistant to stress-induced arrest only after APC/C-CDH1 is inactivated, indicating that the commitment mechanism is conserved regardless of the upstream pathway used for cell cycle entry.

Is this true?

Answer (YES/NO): NO